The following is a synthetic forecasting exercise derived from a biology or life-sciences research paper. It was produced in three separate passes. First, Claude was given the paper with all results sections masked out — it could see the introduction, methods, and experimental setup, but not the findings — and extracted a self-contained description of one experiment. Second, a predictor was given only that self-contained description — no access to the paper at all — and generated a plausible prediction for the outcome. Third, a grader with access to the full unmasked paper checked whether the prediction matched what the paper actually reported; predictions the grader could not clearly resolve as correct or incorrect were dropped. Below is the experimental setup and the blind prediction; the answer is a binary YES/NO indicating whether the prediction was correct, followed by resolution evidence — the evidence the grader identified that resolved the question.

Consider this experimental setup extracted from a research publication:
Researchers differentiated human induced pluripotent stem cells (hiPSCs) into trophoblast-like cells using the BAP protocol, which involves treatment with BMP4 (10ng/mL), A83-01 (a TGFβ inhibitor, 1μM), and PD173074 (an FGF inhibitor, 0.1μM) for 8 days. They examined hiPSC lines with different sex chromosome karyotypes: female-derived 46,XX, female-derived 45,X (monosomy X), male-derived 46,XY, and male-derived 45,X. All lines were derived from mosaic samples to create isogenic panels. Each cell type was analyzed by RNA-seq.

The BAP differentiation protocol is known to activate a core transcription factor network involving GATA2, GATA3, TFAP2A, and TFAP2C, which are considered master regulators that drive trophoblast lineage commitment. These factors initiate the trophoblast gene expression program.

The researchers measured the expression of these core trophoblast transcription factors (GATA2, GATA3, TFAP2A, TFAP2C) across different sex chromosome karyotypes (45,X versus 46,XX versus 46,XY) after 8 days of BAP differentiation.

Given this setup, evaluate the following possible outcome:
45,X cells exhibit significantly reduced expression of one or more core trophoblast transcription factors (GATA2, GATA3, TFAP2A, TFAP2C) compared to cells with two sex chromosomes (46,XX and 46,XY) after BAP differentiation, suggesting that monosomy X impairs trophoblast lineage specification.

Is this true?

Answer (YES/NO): NO